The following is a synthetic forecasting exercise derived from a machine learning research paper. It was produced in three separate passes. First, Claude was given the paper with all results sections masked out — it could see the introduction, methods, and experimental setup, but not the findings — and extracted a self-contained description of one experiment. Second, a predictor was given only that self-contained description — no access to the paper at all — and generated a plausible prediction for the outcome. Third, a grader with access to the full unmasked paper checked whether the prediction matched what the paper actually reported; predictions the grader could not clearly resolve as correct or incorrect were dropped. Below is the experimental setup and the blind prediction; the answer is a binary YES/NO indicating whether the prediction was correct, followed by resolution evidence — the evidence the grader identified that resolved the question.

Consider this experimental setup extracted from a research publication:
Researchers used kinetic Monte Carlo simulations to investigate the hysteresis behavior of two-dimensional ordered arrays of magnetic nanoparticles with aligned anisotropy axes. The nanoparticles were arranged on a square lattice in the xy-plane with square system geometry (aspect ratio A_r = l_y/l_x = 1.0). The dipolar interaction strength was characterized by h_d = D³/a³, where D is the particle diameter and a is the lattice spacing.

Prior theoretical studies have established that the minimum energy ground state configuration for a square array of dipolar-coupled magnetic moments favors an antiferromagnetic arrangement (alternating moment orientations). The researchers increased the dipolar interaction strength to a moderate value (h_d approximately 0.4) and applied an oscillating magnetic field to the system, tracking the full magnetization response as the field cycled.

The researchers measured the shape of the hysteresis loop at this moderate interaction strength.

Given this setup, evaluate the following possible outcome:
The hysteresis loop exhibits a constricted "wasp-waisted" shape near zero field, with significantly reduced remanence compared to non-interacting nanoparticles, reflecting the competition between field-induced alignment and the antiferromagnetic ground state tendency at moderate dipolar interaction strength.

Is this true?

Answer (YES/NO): NO